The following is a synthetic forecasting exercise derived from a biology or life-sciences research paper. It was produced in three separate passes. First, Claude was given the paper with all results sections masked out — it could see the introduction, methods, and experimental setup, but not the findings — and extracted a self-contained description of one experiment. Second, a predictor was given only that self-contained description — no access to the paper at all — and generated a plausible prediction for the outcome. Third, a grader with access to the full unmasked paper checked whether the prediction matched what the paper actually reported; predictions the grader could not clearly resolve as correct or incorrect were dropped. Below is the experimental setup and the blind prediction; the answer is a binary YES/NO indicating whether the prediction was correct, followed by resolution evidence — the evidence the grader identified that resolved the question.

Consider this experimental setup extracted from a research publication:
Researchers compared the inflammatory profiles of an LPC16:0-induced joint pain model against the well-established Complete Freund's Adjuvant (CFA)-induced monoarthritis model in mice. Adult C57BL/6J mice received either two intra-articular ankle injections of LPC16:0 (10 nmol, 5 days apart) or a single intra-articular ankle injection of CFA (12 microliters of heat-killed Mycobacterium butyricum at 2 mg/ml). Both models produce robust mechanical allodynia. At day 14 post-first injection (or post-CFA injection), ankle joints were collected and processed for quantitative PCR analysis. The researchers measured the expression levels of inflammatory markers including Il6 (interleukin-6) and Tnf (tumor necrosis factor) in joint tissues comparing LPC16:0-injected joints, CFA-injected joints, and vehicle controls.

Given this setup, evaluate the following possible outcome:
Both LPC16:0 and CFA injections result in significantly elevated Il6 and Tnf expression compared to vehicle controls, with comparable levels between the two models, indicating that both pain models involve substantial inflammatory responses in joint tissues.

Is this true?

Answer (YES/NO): NO